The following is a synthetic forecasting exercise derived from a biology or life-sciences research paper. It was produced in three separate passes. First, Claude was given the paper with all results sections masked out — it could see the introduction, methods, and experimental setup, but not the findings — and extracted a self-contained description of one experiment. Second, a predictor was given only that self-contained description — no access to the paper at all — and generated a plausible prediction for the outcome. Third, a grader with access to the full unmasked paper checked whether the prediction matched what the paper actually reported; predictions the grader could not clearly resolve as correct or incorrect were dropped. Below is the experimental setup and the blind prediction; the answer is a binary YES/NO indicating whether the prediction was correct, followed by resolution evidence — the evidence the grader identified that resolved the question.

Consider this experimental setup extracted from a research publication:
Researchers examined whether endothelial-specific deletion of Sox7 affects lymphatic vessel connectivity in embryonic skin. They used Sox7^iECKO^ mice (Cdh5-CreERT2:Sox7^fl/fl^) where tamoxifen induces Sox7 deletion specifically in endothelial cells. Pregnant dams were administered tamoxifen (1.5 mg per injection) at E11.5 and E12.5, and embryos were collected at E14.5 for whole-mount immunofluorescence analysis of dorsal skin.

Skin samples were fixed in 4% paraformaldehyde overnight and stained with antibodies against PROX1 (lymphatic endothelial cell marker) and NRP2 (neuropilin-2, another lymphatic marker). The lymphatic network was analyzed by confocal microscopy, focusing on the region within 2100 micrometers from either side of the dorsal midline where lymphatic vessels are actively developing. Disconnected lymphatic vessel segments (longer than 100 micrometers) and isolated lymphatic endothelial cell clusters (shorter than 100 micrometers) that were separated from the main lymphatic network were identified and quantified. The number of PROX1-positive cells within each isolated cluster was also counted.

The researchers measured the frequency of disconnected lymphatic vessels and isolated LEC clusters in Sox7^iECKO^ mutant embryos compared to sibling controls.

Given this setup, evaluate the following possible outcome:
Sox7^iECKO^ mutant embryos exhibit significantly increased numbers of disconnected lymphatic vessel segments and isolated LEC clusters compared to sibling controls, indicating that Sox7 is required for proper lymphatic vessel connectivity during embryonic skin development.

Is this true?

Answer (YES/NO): YES